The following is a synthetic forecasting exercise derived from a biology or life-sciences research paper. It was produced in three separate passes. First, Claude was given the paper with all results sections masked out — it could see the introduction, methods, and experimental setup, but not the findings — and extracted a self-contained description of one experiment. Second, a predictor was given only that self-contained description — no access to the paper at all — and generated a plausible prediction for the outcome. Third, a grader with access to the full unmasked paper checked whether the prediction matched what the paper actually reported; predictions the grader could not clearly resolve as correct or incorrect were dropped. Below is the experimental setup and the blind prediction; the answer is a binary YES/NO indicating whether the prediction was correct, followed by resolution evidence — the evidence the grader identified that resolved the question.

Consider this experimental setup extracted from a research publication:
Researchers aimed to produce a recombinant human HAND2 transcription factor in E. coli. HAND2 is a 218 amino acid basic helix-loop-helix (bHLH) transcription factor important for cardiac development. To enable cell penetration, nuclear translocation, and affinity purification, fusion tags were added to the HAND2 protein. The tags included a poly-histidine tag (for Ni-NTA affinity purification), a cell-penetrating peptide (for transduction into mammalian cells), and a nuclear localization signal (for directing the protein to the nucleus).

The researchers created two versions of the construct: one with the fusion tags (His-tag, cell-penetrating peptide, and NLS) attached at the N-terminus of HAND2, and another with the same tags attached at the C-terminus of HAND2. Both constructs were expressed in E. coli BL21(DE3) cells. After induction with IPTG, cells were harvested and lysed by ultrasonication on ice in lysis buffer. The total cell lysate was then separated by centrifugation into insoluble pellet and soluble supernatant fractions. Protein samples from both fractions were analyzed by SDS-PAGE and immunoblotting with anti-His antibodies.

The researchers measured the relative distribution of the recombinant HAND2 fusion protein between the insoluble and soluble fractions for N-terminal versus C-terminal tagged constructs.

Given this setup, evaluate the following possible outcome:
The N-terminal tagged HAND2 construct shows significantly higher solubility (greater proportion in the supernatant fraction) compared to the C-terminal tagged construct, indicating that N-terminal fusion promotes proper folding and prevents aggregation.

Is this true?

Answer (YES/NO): NO